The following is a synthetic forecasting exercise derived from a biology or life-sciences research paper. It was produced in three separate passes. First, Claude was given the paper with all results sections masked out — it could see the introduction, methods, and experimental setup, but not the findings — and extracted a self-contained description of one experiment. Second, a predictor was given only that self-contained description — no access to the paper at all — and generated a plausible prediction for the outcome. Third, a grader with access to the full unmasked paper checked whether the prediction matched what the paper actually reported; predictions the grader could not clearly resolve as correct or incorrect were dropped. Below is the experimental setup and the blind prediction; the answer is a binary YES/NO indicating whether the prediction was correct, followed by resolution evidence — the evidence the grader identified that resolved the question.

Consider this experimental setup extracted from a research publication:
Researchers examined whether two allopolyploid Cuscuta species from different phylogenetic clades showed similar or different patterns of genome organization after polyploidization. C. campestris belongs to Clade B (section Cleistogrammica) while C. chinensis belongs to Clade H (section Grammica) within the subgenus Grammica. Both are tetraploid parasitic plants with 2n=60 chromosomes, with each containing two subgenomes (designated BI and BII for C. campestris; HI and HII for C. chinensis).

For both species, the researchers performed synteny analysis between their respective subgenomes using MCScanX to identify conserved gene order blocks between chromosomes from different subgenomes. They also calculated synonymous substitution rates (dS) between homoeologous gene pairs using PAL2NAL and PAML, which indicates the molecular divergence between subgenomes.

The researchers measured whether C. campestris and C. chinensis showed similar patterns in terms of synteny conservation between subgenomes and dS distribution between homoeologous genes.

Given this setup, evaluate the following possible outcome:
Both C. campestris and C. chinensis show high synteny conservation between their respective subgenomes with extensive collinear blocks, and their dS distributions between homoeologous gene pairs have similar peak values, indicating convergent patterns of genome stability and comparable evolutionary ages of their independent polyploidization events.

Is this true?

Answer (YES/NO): YES